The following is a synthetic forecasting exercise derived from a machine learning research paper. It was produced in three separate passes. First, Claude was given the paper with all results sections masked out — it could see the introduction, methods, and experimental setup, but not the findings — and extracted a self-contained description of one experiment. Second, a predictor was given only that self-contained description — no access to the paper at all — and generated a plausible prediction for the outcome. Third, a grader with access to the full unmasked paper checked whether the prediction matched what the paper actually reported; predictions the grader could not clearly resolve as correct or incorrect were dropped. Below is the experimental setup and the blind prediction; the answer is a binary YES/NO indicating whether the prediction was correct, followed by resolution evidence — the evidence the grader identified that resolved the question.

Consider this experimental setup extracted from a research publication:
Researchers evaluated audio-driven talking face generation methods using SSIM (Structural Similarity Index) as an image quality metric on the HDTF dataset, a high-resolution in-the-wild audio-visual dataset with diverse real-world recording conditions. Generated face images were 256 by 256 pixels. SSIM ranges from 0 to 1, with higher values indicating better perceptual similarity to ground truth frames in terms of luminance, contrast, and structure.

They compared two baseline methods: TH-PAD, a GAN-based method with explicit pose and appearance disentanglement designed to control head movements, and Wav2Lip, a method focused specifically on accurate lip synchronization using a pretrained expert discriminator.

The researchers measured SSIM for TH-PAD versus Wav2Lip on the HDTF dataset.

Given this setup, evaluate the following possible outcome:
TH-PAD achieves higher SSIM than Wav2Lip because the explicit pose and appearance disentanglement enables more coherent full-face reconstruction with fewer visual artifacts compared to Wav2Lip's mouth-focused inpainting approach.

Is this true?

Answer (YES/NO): YES